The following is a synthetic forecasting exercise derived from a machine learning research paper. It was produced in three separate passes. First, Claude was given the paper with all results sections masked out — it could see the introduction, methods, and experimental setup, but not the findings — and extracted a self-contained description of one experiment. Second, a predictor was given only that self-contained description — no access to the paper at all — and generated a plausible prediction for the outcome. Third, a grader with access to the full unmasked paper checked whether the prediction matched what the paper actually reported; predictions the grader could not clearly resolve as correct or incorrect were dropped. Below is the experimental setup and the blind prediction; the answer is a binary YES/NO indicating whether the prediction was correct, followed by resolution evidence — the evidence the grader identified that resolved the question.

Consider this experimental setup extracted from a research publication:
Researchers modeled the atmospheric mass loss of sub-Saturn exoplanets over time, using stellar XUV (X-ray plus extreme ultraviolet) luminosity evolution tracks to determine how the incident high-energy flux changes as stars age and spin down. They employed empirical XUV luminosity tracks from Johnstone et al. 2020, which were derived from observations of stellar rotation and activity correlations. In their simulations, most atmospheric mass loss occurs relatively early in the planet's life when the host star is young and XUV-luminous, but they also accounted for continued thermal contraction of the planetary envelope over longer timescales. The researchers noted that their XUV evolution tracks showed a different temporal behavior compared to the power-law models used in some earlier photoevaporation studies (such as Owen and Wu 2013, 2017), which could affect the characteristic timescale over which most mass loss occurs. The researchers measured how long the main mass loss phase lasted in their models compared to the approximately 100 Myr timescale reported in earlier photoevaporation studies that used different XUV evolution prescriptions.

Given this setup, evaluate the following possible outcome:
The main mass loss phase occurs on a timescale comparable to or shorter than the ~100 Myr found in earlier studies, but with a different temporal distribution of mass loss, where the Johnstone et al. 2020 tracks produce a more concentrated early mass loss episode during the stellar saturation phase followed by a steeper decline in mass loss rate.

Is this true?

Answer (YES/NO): NO